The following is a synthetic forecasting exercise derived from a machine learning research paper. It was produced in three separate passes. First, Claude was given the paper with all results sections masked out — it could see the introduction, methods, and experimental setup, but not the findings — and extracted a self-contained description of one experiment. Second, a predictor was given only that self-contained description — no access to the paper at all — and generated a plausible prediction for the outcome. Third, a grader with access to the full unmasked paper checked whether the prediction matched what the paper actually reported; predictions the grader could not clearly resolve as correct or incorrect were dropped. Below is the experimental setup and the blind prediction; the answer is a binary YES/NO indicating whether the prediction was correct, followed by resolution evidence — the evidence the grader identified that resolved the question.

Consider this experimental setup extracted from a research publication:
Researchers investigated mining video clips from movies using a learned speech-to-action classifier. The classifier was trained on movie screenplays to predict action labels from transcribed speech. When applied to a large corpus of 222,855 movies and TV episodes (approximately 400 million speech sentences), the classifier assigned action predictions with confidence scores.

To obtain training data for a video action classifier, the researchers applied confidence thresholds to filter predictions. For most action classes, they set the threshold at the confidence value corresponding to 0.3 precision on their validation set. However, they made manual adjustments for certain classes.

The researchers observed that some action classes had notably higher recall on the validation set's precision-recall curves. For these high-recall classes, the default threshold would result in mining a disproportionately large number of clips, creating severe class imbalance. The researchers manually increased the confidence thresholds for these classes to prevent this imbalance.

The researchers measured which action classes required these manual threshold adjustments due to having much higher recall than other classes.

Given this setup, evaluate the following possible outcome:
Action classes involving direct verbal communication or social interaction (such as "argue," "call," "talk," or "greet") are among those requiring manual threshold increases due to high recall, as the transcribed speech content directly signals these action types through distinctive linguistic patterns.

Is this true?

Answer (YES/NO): NO